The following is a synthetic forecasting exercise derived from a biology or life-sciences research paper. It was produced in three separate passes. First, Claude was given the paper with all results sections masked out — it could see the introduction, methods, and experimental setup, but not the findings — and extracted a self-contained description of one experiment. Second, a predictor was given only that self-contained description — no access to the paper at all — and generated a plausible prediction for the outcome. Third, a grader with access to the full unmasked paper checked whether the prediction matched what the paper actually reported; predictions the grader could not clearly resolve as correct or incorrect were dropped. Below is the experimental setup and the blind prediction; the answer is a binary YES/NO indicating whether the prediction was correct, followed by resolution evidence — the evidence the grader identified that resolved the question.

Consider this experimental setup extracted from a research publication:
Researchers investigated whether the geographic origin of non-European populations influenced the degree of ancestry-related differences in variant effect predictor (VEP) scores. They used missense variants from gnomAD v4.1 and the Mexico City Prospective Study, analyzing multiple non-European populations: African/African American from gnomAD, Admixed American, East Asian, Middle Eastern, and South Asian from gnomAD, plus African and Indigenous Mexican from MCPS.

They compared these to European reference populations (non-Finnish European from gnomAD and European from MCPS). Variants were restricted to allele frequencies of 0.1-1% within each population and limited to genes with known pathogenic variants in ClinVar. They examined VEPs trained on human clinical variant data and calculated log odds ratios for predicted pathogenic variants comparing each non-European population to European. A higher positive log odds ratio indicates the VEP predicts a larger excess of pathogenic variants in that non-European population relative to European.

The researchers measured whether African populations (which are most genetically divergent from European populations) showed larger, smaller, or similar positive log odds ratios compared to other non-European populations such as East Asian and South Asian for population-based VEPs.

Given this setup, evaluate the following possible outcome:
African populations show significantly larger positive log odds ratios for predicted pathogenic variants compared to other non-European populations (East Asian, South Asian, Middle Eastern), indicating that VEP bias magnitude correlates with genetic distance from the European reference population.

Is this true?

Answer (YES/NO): NO